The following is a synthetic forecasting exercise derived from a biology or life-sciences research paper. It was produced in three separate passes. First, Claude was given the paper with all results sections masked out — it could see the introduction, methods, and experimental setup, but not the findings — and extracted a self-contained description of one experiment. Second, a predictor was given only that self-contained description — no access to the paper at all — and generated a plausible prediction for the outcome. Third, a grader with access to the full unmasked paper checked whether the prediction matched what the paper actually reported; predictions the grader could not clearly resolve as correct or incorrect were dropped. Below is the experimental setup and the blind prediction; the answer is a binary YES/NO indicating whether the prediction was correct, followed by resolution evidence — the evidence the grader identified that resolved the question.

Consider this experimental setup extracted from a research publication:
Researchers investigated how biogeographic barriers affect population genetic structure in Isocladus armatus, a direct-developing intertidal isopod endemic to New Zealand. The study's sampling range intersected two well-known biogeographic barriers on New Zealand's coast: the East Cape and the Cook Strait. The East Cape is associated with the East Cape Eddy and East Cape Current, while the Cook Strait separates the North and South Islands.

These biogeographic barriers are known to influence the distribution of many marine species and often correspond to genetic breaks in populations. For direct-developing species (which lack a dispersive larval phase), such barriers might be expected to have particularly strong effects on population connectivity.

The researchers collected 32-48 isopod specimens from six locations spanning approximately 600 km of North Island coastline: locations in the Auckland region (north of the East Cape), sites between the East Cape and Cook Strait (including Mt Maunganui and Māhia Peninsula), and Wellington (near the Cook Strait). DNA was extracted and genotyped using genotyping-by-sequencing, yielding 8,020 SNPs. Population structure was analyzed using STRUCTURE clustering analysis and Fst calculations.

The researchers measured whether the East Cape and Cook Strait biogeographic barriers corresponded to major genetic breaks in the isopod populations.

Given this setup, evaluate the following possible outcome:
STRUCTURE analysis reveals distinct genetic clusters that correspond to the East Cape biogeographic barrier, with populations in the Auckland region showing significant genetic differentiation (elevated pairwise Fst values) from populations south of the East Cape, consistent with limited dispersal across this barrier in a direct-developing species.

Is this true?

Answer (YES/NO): NO